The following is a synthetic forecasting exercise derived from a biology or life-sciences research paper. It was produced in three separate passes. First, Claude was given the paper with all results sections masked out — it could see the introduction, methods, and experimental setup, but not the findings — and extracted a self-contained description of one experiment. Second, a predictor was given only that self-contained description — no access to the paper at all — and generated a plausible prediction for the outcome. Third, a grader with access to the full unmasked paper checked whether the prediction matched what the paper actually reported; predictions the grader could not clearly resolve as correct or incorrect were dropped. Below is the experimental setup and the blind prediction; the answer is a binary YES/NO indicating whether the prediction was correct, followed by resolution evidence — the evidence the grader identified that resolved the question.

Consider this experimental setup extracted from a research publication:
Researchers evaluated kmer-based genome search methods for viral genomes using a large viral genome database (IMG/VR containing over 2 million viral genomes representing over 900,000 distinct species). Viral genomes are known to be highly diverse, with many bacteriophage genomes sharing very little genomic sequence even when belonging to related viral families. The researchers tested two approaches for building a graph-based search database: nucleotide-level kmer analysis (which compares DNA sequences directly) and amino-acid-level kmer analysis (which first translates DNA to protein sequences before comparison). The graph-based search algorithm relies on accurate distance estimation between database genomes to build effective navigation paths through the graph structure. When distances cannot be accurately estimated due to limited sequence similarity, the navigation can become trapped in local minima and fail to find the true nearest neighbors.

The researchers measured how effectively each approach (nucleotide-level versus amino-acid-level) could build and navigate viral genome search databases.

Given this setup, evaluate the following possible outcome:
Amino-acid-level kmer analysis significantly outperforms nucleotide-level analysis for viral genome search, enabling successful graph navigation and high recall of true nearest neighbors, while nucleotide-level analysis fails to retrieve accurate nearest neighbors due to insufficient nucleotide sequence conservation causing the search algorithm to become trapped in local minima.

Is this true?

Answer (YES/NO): YES